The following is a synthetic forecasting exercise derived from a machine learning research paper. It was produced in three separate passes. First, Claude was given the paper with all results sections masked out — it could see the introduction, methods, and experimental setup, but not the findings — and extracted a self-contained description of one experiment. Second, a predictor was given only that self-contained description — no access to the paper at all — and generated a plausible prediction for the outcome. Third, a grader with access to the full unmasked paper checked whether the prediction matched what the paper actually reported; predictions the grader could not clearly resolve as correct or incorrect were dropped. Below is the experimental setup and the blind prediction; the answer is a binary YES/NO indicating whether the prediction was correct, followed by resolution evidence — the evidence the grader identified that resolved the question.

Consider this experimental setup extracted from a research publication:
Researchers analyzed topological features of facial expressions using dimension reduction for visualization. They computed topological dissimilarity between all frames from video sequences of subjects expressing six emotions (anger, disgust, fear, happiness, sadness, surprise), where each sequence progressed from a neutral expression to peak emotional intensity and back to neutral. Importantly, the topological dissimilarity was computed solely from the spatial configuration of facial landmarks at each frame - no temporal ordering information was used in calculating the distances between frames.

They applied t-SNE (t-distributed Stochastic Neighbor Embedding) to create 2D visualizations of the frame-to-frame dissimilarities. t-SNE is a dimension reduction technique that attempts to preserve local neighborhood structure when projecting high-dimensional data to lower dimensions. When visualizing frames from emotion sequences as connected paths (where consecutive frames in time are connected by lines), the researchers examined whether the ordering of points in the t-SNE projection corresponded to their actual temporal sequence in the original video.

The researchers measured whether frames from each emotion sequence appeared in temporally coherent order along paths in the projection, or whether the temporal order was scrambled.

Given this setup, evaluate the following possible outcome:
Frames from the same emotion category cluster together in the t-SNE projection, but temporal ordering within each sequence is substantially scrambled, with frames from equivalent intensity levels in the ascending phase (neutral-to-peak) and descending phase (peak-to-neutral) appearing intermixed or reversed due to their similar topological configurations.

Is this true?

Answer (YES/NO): NO